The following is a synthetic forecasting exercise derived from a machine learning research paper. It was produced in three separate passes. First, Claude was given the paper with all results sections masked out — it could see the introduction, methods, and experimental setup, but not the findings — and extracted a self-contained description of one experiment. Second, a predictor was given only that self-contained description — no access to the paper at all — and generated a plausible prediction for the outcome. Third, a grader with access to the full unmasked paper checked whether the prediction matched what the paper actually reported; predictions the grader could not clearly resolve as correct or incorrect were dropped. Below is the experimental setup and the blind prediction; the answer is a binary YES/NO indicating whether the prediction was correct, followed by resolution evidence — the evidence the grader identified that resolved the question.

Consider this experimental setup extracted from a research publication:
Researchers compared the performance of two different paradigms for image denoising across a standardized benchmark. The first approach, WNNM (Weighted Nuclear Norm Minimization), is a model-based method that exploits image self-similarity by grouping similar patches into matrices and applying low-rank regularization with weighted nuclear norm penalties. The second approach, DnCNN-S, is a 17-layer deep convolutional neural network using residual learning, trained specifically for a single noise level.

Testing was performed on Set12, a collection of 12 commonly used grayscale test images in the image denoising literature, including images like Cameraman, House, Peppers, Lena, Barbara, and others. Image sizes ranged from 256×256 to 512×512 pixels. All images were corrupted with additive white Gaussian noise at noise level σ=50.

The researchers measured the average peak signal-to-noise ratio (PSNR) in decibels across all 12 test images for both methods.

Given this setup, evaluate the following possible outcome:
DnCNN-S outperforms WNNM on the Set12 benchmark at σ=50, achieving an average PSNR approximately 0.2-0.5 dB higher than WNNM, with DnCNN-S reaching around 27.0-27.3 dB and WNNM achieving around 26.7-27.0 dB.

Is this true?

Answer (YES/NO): NO